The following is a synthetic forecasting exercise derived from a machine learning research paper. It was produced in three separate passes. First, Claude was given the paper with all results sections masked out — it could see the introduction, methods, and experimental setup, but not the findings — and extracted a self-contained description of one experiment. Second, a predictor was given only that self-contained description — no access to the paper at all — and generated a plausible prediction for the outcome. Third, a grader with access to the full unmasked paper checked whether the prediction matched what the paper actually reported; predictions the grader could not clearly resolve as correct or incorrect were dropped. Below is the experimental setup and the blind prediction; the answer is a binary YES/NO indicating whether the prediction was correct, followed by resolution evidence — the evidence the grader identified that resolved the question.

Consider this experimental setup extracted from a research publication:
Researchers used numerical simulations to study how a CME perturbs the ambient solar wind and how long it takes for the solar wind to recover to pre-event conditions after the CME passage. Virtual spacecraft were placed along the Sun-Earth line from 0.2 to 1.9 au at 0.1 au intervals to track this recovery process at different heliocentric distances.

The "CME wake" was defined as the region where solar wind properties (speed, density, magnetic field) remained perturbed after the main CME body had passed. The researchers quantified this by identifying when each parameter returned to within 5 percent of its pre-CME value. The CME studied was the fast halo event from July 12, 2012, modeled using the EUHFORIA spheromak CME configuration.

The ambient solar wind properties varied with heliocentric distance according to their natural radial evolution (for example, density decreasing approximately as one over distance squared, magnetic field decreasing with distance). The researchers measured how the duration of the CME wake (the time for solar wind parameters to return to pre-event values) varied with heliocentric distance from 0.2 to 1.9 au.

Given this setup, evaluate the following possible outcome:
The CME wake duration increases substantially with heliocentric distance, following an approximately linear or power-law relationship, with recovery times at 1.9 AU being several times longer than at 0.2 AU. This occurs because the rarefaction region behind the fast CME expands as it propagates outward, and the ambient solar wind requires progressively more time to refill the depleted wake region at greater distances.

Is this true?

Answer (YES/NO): NO